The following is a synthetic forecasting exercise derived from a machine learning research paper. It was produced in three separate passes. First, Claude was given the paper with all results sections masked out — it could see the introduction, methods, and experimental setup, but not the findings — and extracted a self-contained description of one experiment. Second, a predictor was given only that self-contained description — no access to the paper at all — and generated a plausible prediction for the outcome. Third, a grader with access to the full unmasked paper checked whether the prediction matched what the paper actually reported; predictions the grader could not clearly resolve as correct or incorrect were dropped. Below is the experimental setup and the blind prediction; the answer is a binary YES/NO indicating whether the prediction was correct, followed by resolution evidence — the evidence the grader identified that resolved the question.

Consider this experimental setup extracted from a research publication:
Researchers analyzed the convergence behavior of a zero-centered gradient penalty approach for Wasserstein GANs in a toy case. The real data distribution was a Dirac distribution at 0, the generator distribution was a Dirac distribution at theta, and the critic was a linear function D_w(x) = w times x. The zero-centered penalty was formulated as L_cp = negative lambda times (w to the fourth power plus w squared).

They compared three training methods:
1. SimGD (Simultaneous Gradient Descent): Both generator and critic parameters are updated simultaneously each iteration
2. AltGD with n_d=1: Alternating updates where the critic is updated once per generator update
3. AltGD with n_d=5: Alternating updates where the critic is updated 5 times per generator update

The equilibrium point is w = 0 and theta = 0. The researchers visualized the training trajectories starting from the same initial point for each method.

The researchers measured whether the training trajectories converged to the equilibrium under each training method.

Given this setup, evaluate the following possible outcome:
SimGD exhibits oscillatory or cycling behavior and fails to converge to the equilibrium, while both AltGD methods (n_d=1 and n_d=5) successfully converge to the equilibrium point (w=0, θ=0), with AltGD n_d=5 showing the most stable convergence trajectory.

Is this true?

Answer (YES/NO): NO